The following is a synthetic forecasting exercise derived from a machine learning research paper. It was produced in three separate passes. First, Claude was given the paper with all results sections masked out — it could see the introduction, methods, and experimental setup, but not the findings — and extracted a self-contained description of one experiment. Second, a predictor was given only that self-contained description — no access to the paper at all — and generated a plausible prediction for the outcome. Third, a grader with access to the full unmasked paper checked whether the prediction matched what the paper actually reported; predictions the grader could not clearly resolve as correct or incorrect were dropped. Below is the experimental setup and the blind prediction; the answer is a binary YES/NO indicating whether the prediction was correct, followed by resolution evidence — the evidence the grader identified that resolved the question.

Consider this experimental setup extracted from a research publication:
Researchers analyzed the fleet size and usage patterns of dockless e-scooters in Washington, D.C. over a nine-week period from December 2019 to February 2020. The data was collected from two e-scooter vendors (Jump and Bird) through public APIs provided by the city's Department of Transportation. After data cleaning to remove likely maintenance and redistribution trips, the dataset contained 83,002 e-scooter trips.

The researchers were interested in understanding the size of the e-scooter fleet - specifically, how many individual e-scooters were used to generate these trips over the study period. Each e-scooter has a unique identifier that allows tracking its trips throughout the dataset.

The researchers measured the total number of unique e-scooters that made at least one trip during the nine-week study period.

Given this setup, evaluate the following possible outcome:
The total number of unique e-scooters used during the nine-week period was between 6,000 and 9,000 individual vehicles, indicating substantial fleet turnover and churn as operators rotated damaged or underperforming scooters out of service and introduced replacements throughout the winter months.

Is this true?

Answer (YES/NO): NO